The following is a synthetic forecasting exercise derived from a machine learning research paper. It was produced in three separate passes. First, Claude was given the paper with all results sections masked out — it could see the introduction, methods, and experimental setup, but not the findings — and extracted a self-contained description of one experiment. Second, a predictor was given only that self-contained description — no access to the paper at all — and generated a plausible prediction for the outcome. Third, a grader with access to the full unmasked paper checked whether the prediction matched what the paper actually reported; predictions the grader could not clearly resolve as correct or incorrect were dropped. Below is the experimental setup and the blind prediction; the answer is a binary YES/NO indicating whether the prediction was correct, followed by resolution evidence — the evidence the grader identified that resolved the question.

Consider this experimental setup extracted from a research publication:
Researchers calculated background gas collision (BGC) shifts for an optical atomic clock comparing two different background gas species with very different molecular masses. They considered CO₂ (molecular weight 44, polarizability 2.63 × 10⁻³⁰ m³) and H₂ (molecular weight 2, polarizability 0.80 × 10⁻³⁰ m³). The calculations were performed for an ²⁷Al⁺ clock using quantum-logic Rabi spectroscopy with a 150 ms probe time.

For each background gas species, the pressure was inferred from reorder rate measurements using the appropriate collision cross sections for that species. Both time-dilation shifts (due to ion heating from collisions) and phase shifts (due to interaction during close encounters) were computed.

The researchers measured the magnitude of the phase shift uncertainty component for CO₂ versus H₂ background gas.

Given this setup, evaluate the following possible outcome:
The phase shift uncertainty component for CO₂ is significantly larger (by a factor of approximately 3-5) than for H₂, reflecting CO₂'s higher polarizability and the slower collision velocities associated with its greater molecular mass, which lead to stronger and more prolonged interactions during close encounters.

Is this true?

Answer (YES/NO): NO